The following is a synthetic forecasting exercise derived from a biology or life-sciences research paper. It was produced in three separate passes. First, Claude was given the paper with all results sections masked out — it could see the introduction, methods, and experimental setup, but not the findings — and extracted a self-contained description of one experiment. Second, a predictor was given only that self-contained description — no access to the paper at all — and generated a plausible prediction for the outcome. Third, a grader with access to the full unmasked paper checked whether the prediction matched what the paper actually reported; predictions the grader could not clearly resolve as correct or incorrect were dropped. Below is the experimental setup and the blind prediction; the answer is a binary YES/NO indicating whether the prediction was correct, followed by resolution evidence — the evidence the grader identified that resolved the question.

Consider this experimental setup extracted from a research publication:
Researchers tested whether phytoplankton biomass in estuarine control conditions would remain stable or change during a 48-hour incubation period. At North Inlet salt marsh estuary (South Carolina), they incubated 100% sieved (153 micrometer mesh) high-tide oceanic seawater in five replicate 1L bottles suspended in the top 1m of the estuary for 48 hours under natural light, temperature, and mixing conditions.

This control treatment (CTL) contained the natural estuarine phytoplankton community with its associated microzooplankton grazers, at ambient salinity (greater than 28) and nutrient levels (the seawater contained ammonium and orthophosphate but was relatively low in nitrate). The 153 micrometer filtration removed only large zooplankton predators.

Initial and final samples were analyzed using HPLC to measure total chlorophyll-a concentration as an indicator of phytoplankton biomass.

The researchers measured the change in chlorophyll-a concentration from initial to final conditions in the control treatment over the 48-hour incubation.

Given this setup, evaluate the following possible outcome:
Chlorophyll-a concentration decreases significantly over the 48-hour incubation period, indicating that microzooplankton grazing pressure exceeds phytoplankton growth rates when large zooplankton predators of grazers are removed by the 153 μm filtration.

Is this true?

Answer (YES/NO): NO